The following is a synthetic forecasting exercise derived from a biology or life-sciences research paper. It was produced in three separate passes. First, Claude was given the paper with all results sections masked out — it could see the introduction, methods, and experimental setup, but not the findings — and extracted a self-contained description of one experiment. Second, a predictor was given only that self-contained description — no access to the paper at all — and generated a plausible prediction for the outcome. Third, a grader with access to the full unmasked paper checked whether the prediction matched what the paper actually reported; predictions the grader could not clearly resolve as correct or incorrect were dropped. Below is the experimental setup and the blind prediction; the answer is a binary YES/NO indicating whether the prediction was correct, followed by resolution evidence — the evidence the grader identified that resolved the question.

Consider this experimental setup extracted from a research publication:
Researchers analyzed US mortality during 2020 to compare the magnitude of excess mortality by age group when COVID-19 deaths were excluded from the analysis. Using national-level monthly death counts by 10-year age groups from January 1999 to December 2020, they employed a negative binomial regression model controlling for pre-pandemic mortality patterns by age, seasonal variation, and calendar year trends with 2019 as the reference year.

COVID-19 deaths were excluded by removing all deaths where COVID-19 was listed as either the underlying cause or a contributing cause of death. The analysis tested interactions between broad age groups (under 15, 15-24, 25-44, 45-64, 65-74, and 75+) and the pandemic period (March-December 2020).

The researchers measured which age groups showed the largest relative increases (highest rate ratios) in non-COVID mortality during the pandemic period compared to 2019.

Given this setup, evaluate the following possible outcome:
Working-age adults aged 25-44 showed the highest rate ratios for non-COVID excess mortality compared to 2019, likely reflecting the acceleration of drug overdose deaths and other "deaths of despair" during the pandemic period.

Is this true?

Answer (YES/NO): YES